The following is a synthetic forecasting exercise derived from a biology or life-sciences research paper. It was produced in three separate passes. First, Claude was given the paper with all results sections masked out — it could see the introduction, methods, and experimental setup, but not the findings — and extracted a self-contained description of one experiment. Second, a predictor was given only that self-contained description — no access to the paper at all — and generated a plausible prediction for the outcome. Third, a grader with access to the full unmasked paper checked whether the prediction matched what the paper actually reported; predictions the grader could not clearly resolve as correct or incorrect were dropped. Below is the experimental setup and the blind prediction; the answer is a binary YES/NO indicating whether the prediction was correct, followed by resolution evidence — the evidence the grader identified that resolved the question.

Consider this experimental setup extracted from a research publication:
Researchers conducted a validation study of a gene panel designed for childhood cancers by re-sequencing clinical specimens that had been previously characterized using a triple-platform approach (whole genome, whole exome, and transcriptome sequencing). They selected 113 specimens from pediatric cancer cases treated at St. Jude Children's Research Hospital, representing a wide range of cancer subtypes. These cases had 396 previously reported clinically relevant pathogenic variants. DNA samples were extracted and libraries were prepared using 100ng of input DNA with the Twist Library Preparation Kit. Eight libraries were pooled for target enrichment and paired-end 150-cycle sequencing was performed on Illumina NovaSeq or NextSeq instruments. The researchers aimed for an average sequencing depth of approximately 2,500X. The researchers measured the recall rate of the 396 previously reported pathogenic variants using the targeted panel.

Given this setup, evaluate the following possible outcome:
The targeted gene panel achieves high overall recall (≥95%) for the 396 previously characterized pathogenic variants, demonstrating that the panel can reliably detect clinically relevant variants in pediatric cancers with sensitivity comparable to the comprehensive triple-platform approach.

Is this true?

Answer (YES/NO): NO